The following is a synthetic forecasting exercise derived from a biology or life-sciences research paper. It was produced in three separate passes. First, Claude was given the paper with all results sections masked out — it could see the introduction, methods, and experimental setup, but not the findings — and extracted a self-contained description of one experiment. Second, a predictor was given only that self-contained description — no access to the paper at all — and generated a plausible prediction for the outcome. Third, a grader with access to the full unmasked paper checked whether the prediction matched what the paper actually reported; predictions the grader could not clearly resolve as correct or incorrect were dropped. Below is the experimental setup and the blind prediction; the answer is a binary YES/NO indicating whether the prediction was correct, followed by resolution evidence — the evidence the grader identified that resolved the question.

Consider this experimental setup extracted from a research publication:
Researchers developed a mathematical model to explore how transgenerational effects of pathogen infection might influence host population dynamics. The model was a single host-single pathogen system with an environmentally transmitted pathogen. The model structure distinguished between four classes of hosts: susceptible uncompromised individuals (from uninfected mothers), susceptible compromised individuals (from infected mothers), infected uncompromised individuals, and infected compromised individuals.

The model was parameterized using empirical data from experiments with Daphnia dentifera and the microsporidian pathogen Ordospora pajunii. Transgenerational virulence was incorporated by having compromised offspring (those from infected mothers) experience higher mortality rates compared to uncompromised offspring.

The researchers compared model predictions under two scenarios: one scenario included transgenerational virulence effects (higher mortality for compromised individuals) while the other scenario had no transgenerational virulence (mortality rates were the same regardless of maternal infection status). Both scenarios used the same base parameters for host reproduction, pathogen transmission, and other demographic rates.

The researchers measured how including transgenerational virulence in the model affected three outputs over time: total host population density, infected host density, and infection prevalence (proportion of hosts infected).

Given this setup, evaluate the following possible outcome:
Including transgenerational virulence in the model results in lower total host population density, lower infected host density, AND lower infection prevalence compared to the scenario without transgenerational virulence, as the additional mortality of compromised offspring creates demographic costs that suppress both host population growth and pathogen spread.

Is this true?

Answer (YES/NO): YES